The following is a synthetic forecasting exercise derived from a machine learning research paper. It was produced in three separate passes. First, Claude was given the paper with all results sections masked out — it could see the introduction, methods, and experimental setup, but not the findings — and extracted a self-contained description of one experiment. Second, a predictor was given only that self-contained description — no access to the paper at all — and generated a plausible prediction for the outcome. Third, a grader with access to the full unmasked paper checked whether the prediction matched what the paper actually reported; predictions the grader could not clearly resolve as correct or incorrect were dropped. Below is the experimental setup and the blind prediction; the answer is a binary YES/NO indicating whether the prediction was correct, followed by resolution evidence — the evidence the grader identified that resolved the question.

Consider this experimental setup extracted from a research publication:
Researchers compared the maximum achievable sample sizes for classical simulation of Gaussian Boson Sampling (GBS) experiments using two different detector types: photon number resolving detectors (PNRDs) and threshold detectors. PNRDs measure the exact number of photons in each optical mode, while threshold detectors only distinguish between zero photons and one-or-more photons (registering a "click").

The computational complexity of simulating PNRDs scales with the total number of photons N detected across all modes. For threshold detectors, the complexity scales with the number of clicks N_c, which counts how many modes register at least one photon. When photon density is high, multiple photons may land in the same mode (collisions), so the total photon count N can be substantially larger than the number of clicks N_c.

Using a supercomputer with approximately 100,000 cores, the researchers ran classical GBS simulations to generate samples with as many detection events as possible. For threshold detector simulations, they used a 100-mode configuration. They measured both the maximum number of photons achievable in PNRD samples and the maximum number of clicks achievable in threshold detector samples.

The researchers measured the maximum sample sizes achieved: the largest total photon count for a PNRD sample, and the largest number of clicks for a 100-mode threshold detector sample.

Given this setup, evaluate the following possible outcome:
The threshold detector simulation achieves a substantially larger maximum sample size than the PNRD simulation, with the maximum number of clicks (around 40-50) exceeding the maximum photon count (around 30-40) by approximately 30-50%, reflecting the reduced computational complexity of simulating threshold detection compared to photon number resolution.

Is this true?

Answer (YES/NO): NO